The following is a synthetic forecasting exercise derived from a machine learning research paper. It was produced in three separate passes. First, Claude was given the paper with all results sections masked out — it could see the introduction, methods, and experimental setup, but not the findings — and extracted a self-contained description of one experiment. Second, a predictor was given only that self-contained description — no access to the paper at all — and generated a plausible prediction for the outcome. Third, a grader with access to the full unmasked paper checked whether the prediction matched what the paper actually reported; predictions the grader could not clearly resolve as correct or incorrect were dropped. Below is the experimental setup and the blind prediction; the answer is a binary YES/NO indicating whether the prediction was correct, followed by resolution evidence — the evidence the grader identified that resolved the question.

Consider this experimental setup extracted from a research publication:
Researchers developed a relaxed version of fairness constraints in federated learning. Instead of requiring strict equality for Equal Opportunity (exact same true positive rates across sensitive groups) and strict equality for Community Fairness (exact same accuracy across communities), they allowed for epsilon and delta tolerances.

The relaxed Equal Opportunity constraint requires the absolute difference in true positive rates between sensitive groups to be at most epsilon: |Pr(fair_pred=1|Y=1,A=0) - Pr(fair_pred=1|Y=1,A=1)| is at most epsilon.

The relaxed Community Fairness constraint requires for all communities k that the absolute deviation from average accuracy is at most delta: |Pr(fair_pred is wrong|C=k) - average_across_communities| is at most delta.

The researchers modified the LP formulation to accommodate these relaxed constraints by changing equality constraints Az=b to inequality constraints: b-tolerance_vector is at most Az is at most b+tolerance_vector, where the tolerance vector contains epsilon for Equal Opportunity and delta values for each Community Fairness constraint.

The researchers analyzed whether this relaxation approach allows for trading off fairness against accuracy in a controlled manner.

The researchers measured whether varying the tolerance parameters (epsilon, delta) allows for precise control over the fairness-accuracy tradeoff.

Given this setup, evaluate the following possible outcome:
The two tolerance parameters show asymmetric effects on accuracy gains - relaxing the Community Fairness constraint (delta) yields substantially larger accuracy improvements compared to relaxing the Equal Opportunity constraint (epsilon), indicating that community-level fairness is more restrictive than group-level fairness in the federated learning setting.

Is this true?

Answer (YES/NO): YES